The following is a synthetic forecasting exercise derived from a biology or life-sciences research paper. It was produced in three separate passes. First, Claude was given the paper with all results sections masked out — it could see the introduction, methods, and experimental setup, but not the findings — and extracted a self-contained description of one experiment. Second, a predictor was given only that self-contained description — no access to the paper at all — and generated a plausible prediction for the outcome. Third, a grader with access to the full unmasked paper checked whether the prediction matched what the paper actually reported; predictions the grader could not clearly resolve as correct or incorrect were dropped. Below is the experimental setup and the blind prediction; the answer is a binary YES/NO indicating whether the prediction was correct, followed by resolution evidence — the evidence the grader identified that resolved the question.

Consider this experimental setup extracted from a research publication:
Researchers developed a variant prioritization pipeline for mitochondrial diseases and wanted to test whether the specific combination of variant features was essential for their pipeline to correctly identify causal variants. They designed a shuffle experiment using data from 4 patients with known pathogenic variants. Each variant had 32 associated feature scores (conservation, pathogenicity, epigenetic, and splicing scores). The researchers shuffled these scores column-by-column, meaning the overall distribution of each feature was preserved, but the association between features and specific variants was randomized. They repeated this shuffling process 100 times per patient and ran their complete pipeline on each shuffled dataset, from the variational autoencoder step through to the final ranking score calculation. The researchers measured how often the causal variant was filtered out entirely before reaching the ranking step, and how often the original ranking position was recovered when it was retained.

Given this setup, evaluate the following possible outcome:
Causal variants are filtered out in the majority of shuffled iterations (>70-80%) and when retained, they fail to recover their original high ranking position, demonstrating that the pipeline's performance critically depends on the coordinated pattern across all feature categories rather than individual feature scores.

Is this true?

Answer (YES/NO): NO